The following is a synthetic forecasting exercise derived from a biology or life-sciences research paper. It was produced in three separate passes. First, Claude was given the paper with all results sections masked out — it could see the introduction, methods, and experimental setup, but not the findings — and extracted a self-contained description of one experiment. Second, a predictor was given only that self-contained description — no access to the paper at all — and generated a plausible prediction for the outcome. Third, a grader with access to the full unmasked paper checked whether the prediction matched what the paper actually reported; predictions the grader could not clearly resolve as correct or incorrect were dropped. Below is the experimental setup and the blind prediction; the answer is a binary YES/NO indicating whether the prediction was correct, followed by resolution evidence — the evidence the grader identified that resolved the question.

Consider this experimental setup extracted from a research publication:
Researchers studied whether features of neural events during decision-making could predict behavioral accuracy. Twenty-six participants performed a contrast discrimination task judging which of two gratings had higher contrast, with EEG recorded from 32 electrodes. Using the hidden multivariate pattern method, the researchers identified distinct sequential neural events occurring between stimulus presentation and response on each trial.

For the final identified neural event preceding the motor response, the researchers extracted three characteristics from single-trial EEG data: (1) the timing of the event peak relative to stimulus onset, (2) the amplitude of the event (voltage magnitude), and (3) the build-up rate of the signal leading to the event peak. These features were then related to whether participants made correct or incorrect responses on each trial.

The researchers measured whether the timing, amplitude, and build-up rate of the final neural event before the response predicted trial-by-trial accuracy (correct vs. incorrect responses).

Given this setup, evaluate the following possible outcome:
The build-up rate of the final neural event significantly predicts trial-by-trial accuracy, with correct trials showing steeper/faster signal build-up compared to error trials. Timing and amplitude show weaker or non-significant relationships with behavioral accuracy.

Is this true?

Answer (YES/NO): NO